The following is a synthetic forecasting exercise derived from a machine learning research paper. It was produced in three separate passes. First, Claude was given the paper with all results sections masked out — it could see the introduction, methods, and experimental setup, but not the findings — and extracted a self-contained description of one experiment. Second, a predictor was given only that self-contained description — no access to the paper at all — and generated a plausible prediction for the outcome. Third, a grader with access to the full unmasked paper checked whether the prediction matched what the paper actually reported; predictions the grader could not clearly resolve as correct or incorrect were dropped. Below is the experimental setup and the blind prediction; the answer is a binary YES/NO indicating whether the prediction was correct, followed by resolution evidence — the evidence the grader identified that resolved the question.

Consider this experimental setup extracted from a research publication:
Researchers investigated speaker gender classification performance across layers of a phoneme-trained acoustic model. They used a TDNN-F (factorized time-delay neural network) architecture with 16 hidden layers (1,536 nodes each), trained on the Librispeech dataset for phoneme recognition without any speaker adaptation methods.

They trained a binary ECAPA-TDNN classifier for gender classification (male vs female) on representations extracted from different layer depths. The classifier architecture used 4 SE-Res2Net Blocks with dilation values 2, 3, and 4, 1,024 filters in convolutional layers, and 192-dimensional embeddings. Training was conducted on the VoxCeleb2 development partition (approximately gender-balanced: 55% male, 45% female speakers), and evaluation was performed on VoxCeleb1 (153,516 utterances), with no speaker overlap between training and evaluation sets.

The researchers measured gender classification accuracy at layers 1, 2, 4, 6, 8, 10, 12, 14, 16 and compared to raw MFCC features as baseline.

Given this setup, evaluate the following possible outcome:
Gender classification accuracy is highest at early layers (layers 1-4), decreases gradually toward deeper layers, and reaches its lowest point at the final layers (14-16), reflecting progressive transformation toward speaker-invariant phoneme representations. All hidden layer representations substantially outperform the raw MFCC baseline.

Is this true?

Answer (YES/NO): NO